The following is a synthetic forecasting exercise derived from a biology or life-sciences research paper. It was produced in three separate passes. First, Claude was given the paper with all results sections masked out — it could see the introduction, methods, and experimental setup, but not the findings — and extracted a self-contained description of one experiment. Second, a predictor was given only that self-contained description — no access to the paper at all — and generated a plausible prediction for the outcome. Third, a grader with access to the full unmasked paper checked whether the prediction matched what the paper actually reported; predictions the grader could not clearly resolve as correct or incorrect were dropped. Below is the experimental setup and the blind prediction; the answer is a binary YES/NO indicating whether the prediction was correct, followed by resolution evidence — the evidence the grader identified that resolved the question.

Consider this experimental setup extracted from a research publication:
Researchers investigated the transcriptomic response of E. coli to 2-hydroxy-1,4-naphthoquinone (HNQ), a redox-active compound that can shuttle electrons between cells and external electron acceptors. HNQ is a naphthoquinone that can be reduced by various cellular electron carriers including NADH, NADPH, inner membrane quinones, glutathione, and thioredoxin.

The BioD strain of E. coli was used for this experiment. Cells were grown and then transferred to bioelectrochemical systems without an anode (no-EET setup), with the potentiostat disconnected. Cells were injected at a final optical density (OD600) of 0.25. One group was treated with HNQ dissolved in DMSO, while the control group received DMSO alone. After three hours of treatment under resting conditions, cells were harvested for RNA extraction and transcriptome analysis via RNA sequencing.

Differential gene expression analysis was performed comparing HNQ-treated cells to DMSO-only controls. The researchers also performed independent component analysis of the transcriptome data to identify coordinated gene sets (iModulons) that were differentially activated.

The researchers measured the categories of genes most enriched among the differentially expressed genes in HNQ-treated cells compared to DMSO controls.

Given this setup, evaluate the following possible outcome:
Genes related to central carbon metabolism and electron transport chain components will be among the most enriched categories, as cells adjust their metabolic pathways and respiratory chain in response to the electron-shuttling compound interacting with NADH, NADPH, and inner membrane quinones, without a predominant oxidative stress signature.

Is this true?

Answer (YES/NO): NO